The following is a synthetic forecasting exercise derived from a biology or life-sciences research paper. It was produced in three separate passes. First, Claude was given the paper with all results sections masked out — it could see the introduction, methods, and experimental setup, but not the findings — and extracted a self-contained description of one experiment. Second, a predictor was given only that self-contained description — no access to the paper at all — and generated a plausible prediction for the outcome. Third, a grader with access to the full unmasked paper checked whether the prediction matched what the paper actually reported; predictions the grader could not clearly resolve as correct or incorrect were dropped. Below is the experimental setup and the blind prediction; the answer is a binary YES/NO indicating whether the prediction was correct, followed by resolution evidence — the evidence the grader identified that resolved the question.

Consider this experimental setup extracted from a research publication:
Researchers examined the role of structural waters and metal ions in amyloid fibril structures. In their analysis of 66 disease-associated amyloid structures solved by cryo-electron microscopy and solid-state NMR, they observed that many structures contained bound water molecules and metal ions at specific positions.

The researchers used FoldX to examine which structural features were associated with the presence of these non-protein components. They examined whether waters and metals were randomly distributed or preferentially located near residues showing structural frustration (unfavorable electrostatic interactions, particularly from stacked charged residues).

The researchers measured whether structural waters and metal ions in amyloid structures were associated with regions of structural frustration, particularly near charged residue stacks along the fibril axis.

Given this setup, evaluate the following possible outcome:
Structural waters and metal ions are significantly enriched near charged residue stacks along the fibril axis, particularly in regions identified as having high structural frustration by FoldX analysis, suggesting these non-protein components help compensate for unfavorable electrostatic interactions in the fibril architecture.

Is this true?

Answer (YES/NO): NO